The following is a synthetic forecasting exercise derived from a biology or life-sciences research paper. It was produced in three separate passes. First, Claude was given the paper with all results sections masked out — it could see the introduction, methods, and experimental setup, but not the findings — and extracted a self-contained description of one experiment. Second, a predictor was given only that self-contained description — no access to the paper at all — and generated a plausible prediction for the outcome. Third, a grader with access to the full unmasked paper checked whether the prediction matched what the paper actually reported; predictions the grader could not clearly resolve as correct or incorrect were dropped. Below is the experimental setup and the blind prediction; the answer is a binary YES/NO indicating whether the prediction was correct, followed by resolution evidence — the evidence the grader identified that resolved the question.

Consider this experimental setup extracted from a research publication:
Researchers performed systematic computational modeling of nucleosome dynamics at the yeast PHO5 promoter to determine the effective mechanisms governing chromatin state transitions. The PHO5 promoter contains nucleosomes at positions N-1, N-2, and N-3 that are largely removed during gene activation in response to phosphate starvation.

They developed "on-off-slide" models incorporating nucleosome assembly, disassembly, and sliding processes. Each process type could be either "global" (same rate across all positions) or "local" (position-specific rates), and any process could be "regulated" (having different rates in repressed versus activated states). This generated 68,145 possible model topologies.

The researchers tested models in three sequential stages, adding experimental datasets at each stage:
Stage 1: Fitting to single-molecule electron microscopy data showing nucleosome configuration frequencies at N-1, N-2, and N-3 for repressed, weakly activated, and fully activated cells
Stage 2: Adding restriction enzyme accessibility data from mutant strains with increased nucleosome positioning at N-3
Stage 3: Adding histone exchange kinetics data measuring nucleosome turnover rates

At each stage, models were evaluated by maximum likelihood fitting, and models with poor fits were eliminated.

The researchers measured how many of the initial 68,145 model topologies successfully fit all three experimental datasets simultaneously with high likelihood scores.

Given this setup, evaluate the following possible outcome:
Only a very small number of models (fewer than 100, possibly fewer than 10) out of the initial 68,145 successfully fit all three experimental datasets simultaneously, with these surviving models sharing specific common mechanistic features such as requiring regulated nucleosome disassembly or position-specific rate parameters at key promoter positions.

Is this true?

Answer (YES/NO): NO